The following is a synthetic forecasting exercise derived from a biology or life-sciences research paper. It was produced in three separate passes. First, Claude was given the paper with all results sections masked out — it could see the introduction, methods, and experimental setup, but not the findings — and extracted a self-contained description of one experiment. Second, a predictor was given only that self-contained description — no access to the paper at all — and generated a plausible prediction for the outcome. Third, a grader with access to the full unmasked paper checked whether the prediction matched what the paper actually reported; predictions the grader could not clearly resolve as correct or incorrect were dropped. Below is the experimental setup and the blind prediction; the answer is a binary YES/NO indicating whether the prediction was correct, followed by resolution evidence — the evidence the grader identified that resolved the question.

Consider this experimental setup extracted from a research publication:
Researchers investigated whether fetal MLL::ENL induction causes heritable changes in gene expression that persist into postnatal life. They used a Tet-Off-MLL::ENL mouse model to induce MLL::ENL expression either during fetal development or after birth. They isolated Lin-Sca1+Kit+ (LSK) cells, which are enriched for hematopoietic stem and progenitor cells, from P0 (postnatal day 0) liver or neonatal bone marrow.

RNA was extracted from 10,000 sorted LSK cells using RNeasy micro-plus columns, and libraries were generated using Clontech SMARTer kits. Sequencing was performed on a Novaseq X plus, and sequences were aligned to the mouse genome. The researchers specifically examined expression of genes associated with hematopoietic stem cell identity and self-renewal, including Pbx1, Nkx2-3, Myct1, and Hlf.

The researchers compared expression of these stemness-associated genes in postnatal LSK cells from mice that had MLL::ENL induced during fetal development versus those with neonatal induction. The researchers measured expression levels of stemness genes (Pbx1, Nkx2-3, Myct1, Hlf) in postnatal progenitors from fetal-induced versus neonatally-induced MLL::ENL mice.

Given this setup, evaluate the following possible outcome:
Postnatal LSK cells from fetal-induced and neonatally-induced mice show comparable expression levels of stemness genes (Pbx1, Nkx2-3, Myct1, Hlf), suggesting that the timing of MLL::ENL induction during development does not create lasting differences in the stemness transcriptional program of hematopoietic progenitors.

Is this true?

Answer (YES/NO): NO